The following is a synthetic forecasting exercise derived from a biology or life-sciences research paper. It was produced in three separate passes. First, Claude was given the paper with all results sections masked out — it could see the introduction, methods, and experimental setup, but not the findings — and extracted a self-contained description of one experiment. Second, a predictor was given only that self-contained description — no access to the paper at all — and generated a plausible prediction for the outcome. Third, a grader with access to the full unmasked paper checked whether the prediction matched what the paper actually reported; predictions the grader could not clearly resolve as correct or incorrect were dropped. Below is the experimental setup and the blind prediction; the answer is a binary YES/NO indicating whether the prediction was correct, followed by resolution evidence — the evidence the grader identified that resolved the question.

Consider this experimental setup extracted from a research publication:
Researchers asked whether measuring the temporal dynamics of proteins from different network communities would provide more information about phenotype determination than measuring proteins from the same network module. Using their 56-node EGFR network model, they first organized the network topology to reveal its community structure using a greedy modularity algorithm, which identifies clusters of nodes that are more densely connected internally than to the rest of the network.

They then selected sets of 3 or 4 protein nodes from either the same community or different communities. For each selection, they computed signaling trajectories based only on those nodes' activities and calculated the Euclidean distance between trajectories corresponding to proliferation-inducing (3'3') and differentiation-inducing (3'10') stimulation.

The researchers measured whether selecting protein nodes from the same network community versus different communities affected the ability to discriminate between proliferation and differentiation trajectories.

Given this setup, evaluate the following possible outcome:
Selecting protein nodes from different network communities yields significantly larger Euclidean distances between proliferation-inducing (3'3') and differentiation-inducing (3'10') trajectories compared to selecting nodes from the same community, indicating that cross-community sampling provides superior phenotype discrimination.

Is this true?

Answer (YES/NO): YES